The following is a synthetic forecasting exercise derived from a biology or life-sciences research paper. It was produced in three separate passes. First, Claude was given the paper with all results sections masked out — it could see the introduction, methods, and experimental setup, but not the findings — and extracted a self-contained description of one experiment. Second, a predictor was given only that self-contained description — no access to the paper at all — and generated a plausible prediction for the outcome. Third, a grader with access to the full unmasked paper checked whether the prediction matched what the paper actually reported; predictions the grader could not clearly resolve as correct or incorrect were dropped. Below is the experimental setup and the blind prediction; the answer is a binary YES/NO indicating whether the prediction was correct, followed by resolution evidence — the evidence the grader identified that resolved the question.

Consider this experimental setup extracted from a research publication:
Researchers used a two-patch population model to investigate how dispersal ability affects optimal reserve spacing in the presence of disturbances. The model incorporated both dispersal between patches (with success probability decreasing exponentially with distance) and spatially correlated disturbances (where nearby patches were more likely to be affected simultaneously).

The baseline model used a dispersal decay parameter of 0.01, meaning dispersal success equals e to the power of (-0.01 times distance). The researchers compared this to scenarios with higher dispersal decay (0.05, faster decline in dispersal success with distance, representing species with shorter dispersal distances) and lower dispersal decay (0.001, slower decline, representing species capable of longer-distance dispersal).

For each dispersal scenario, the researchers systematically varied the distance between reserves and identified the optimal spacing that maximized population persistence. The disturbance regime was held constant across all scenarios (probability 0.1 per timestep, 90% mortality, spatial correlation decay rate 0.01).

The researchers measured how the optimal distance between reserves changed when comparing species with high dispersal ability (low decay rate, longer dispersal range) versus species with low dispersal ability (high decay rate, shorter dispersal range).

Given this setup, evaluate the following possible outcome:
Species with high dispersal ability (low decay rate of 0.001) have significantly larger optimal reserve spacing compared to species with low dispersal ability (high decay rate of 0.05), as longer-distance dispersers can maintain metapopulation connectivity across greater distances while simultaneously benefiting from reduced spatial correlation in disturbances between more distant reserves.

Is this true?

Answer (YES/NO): YES